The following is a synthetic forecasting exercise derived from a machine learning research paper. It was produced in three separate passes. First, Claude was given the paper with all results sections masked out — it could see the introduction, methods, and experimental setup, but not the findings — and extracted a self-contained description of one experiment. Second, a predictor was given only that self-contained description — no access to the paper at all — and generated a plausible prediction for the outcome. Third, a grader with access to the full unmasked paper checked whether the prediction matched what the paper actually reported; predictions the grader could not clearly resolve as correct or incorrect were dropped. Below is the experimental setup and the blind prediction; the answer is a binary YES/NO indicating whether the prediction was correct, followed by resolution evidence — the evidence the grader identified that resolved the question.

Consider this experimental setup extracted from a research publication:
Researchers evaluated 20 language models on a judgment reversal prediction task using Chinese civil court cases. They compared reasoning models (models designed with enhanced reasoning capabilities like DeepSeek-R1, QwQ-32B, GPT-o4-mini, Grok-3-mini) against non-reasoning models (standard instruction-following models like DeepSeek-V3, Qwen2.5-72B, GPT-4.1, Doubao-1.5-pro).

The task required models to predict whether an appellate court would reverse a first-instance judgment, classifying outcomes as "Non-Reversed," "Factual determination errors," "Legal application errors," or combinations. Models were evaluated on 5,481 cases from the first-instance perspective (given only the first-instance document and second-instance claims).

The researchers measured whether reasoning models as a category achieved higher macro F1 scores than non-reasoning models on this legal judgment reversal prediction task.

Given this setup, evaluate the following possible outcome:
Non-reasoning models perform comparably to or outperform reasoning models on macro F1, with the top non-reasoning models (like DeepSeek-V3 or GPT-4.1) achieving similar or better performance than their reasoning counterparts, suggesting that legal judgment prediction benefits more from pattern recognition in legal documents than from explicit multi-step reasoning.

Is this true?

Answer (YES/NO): NO